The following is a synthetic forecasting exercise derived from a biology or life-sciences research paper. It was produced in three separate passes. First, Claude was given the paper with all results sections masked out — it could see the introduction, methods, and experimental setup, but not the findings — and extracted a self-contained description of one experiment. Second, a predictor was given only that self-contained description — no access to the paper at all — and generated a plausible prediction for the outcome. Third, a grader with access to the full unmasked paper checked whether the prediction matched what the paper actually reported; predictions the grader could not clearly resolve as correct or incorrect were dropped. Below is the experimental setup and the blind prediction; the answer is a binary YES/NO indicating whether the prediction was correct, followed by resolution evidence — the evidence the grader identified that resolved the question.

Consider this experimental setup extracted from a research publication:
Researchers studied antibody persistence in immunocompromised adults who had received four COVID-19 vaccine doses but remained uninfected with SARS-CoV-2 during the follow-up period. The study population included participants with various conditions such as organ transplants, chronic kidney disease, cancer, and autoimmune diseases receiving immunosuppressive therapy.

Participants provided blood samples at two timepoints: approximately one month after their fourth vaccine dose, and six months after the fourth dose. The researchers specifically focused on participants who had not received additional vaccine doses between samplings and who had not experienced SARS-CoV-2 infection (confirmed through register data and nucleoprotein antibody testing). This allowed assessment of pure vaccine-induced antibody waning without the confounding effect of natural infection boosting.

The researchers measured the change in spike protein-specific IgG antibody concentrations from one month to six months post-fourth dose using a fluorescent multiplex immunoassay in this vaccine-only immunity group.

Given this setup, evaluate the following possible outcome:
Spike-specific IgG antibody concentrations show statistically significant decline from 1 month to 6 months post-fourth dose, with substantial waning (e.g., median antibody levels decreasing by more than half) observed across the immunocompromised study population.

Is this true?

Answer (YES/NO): YES